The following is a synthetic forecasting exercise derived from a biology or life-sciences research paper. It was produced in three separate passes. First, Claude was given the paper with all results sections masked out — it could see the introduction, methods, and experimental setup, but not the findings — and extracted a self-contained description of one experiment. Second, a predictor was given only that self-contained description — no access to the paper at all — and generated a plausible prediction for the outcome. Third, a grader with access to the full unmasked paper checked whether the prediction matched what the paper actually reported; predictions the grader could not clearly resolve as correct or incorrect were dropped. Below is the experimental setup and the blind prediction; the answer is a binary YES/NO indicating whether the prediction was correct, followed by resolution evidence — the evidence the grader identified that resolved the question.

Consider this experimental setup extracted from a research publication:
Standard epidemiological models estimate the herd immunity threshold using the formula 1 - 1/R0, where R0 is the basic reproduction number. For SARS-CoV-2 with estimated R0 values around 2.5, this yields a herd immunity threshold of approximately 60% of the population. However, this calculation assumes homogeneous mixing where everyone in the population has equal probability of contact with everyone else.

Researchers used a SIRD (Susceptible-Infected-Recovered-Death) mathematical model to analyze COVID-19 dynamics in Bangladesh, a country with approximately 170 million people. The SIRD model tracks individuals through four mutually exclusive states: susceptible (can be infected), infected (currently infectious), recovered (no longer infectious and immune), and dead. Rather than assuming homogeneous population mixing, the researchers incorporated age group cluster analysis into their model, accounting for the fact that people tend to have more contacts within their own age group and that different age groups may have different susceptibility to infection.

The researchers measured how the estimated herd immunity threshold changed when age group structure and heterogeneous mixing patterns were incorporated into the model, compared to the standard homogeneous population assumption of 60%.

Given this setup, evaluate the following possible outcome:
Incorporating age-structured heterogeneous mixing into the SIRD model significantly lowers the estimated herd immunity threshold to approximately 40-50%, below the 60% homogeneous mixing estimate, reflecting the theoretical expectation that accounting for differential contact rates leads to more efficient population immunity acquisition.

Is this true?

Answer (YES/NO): NO